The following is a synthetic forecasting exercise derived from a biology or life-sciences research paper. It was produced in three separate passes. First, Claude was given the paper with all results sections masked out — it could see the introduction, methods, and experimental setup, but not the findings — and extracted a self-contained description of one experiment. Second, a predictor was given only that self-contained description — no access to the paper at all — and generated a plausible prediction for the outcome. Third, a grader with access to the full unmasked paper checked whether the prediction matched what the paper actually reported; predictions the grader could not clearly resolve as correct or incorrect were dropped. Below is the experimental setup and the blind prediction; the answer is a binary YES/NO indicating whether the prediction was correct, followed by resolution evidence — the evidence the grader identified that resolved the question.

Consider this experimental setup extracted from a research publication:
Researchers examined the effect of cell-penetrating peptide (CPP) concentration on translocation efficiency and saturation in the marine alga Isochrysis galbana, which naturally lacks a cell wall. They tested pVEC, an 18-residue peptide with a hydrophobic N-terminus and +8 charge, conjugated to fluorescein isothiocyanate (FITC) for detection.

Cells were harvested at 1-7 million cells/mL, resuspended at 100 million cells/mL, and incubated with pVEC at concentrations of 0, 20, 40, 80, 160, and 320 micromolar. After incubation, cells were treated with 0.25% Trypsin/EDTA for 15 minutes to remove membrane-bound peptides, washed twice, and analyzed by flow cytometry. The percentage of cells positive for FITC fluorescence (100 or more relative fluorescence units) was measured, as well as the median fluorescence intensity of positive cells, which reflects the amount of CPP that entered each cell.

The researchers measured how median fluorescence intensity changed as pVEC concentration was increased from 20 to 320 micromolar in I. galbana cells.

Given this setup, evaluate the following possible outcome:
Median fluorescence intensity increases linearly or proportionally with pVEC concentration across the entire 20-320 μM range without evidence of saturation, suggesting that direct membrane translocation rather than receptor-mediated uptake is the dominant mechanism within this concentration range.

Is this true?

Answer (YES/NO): NO